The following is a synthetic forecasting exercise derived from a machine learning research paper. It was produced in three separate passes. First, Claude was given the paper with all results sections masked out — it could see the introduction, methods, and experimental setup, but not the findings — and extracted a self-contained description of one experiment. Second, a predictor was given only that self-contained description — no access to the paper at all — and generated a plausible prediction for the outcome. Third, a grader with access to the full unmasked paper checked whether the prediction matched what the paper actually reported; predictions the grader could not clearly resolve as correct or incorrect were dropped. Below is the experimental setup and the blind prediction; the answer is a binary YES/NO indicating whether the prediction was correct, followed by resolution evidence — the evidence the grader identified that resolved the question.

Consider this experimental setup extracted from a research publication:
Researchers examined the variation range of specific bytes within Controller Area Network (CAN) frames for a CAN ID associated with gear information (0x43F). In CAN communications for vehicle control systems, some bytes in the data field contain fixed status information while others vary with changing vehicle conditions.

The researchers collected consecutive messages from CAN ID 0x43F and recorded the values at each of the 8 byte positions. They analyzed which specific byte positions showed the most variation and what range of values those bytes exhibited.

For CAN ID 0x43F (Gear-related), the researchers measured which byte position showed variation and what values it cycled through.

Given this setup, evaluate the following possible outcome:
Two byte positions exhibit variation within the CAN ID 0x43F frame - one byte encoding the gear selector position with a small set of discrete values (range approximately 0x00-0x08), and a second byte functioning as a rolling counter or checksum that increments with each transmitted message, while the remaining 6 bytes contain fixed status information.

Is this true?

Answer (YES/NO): NO